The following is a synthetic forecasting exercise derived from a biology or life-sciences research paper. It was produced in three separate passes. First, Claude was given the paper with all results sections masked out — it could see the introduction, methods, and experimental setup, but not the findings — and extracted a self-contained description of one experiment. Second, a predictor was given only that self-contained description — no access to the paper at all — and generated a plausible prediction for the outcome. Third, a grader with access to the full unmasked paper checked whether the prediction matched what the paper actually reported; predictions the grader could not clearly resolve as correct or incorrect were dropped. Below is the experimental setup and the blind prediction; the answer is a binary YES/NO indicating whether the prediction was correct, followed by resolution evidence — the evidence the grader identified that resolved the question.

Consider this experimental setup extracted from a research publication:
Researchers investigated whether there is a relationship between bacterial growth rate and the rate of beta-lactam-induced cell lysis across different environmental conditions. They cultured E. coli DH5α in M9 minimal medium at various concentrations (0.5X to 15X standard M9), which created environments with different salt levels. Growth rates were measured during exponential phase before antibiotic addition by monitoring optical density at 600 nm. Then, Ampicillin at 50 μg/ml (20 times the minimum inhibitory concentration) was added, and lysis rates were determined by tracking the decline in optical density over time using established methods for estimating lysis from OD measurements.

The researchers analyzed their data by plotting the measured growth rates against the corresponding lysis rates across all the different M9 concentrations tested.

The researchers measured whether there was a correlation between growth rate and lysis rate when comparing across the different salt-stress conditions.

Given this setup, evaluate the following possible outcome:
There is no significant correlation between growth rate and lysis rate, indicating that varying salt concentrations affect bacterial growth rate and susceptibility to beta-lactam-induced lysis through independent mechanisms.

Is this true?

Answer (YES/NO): NO